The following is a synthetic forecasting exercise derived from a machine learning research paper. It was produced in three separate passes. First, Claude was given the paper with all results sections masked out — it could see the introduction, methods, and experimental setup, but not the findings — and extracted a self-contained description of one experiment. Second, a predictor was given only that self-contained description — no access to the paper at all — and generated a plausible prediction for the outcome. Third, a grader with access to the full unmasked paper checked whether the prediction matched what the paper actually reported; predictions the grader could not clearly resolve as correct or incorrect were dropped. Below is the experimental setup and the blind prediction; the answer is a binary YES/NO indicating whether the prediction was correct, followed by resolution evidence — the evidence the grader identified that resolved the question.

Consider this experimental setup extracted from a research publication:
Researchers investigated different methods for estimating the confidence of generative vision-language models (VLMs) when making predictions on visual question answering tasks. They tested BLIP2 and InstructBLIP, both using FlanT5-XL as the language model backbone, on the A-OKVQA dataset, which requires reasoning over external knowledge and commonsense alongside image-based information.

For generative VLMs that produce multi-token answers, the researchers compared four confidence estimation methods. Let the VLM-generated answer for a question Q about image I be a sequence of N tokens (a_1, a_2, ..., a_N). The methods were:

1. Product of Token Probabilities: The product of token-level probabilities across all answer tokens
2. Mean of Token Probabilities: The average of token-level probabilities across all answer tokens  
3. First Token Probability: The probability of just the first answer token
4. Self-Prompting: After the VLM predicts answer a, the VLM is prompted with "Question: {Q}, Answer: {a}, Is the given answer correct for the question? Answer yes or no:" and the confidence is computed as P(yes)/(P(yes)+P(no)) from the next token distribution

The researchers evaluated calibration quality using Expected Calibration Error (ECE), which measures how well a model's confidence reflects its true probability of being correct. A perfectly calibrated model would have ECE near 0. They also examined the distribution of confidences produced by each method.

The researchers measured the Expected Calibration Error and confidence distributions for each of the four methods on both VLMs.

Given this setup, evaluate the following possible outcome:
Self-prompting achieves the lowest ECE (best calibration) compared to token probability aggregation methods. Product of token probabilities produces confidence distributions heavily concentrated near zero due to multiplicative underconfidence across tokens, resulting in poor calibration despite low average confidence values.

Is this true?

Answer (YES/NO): YES